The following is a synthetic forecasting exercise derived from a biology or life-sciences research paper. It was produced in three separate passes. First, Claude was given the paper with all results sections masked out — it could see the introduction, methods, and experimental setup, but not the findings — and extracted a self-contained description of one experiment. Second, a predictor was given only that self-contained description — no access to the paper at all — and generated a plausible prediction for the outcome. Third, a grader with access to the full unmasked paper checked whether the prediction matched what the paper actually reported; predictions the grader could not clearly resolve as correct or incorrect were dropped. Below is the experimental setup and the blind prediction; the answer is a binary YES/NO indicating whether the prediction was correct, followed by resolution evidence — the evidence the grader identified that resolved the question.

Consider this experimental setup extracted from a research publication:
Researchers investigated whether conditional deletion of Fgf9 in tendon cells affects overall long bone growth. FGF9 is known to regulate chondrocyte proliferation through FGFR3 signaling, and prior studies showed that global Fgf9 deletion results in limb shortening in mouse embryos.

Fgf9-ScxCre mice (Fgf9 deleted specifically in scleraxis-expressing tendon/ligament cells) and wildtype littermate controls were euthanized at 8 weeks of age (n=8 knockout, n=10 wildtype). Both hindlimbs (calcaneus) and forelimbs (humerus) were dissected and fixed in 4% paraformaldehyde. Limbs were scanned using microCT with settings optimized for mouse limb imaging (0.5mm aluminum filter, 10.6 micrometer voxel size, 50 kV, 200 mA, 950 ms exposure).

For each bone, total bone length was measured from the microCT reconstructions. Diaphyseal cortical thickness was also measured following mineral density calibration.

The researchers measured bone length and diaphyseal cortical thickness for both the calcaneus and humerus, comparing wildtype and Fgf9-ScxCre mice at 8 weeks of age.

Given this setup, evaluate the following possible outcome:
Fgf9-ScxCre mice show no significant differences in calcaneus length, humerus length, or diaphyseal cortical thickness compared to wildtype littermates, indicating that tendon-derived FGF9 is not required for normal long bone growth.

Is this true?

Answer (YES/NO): NO